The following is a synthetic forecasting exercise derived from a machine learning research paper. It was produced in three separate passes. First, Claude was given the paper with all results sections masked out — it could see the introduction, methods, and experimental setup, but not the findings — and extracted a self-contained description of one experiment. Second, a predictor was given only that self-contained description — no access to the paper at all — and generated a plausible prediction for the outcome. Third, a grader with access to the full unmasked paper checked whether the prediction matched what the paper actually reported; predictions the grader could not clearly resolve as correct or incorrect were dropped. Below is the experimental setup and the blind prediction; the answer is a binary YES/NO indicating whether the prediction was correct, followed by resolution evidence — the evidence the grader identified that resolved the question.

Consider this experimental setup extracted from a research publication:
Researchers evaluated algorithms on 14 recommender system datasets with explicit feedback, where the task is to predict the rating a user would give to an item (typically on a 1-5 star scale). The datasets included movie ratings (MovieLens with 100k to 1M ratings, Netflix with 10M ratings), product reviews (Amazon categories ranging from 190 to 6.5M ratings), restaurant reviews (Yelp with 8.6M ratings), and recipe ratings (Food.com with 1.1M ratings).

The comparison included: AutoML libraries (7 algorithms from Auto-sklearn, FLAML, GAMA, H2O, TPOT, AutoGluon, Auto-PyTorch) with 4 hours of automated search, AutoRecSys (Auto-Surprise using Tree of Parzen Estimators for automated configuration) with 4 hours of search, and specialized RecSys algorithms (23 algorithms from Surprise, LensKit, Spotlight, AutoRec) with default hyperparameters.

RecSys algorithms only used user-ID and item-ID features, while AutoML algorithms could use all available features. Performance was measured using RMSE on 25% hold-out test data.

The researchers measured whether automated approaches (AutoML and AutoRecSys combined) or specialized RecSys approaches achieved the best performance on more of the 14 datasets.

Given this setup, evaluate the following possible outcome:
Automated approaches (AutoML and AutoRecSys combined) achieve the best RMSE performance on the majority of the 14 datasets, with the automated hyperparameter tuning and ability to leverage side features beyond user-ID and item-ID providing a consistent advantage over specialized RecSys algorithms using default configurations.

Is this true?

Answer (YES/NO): YES